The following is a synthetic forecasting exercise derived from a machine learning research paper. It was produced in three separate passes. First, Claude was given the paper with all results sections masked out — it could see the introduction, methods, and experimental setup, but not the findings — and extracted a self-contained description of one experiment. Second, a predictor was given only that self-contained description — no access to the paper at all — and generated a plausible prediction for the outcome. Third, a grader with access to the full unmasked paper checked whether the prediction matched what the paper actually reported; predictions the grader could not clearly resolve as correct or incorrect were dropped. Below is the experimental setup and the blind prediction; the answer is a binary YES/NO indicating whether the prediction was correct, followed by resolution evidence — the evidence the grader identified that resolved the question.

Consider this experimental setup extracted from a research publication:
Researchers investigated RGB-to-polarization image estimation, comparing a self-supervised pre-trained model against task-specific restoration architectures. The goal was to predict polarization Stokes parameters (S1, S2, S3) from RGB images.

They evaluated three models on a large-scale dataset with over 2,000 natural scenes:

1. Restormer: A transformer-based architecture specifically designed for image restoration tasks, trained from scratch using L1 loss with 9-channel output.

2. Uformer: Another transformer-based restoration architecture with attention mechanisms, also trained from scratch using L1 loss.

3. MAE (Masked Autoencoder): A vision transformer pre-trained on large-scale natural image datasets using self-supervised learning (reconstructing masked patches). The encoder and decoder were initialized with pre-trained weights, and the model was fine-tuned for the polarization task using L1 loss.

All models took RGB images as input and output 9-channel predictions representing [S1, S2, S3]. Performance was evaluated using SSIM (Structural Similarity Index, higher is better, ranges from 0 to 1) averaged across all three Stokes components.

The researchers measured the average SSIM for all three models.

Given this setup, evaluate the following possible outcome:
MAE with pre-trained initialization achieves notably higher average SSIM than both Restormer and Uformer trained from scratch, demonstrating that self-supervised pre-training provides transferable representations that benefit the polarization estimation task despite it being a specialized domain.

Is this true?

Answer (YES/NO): YES